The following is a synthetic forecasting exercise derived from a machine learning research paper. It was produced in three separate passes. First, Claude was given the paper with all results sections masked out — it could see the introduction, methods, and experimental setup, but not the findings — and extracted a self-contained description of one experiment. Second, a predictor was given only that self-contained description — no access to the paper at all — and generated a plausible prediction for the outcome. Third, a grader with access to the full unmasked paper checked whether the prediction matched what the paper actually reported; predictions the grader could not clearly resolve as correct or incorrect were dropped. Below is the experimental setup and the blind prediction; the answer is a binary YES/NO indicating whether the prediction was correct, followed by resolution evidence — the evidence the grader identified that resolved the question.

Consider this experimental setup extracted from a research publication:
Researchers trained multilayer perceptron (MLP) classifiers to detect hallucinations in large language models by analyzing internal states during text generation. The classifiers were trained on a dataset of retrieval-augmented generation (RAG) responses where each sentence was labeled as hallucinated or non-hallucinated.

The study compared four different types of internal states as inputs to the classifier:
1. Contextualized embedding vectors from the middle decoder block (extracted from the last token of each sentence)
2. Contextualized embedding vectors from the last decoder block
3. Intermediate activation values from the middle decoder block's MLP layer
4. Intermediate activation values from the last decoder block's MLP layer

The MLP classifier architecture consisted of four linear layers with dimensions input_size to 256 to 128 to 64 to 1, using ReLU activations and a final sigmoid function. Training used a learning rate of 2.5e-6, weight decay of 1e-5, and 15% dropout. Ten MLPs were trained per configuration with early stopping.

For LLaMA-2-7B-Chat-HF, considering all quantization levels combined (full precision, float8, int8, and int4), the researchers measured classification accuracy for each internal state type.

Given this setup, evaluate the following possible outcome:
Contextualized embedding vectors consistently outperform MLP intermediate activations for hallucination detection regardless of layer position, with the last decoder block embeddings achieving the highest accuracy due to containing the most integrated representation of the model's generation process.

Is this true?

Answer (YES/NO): NO